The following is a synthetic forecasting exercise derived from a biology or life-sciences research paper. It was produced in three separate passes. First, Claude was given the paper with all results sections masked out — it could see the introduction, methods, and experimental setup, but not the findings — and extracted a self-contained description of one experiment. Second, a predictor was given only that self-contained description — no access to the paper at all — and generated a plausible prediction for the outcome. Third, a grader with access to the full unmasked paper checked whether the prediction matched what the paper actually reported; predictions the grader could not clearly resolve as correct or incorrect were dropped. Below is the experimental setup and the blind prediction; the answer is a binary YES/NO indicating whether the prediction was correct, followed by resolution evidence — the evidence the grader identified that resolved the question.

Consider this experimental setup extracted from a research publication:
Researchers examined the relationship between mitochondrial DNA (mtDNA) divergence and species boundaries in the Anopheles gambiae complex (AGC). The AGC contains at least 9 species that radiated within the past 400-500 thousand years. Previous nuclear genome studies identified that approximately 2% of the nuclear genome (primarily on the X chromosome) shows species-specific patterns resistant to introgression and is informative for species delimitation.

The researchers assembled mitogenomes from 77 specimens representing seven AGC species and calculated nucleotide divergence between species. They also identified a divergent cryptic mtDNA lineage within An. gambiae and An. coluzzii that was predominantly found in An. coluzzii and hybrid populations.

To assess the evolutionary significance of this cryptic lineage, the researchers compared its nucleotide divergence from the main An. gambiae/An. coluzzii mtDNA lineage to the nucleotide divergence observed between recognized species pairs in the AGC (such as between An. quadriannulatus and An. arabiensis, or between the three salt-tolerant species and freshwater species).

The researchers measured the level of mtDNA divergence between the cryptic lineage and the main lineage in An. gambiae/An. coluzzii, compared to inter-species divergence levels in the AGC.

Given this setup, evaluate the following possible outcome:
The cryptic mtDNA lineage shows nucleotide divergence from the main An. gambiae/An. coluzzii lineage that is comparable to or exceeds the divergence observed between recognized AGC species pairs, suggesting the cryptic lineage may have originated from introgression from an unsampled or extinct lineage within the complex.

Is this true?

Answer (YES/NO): NO